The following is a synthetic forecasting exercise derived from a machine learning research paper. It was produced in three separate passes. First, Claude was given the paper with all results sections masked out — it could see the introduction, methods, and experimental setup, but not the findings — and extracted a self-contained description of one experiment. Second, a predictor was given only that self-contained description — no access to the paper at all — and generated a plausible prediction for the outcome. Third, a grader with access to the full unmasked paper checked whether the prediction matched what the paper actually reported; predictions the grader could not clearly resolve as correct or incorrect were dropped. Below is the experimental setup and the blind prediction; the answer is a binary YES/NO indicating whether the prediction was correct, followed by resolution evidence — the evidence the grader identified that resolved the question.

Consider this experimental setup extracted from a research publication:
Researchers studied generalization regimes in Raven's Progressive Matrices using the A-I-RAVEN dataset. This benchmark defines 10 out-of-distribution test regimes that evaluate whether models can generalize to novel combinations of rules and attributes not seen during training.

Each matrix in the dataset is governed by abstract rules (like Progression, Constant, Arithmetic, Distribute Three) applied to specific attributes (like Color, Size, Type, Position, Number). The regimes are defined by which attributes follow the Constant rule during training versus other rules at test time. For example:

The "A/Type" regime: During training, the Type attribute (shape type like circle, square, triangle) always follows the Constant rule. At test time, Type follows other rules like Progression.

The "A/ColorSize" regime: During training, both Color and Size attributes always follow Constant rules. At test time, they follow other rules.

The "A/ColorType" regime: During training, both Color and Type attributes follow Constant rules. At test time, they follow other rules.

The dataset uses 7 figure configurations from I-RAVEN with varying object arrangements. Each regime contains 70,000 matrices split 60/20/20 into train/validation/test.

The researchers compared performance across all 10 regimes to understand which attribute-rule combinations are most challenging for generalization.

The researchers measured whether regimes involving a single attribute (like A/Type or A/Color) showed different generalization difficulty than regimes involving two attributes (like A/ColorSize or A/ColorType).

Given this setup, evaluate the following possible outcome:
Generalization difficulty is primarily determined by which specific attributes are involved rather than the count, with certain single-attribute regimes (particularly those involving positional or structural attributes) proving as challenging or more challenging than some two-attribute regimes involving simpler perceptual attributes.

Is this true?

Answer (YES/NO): NO